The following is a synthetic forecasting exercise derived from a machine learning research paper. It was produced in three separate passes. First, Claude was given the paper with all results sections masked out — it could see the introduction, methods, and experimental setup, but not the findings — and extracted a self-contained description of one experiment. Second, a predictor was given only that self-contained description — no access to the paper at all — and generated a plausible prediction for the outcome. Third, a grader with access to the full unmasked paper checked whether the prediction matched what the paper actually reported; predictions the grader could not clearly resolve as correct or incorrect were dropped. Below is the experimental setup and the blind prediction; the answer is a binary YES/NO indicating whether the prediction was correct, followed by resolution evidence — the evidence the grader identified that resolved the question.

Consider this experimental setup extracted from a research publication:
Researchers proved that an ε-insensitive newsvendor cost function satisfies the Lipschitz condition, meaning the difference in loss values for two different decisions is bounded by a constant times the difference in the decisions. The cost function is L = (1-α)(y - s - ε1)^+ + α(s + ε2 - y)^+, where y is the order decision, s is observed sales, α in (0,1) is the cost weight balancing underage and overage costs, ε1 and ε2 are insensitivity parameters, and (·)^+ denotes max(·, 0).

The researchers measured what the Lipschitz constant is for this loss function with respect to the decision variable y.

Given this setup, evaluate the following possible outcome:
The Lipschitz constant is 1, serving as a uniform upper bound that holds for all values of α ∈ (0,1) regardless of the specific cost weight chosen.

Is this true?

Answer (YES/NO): NO